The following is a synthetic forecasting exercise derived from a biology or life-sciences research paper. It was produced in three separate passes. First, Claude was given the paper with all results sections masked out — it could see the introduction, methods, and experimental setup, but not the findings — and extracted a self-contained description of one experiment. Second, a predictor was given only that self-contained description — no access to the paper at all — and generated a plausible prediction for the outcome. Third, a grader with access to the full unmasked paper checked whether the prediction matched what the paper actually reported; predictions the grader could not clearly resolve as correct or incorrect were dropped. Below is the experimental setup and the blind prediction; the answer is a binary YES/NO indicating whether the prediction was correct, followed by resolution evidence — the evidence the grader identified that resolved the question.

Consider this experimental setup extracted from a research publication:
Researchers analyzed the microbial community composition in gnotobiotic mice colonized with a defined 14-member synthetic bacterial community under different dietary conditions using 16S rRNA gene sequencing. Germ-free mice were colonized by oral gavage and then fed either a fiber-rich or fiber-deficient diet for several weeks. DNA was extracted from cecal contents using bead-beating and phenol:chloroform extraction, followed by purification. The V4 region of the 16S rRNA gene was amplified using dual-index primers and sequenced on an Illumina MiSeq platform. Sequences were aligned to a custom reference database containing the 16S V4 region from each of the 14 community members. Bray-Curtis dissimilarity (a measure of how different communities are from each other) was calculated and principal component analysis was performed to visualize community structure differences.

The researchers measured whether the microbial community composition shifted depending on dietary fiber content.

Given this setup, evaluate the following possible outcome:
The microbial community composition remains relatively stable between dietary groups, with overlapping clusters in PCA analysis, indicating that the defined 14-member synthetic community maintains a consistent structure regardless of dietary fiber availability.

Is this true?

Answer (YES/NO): NO